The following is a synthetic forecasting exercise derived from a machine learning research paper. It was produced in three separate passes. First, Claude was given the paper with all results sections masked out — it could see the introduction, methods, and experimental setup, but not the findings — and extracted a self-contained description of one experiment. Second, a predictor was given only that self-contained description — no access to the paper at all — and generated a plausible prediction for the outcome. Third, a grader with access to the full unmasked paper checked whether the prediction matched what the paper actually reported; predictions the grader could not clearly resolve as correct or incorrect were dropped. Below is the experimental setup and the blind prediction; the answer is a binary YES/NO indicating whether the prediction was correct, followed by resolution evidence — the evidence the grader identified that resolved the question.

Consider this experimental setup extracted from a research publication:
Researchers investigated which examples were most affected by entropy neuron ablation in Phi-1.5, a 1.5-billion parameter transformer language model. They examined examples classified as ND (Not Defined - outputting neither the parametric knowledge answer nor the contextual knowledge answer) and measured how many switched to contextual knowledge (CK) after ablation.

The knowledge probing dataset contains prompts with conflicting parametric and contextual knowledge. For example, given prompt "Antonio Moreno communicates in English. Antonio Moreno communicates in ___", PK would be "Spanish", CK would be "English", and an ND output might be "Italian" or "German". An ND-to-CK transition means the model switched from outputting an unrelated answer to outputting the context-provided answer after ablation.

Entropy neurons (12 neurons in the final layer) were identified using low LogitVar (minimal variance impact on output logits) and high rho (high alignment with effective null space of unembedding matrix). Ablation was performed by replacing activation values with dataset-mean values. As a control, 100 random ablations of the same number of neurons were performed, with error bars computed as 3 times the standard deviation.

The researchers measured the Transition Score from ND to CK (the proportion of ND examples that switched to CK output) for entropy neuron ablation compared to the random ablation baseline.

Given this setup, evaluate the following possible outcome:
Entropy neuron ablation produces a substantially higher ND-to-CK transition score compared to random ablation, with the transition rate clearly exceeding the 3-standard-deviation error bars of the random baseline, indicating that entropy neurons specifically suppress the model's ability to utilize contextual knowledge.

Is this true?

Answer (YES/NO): YES